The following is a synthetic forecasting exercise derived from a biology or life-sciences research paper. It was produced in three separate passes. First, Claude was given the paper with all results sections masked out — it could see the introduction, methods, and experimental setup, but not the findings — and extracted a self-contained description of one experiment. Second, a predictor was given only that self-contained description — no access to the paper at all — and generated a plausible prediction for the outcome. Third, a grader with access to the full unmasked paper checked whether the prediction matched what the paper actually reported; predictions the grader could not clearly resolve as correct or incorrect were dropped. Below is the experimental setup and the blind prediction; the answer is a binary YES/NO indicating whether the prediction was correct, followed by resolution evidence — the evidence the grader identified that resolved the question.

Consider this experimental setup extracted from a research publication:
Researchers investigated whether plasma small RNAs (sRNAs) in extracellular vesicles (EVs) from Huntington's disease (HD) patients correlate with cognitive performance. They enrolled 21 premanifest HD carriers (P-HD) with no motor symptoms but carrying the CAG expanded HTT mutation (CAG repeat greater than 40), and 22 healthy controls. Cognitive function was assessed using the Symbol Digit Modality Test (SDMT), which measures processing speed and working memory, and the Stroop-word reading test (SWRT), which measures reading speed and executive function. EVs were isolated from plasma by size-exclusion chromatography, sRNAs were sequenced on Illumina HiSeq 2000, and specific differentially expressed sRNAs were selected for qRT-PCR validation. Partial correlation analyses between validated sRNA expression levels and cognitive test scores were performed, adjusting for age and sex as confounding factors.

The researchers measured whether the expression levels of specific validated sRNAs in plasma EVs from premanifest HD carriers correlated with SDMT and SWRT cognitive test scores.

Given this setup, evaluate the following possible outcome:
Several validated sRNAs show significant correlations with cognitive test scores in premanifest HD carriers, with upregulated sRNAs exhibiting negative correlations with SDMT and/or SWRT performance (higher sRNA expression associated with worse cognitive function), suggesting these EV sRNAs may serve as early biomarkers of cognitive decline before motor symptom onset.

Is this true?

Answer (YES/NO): NO